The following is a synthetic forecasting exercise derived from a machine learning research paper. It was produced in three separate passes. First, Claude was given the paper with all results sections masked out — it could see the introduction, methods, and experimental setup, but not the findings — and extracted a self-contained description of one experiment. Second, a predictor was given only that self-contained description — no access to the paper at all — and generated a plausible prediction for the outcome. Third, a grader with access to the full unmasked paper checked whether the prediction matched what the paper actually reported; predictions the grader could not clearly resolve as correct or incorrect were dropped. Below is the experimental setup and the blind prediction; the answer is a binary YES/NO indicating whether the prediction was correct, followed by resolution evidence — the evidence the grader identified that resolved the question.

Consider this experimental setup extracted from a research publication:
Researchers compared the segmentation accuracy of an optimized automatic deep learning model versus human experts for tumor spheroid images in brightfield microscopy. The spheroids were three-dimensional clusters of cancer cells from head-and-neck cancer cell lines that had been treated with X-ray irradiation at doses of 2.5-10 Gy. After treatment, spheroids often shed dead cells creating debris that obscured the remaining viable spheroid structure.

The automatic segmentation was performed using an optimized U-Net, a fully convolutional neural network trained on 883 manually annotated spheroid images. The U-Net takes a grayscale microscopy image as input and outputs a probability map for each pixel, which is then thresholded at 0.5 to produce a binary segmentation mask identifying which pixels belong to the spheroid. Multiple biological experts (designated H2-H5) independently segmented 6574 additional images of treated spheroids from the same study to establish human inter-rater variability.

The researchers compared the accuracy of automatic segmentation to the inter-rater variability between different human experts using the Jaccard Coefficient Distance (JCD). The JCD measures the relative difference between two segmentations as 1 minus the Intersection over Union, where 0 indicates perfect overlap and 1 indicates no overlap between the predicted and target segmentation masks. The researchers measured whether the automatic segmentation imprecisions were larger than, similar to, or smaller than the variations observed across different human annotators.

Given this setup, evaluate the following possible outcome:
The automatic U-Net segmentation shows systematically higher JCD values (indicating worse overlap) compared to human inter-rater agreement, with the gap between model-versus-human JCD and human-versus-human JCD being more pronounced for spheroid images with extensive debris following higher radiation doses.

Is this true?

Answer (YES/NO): NO